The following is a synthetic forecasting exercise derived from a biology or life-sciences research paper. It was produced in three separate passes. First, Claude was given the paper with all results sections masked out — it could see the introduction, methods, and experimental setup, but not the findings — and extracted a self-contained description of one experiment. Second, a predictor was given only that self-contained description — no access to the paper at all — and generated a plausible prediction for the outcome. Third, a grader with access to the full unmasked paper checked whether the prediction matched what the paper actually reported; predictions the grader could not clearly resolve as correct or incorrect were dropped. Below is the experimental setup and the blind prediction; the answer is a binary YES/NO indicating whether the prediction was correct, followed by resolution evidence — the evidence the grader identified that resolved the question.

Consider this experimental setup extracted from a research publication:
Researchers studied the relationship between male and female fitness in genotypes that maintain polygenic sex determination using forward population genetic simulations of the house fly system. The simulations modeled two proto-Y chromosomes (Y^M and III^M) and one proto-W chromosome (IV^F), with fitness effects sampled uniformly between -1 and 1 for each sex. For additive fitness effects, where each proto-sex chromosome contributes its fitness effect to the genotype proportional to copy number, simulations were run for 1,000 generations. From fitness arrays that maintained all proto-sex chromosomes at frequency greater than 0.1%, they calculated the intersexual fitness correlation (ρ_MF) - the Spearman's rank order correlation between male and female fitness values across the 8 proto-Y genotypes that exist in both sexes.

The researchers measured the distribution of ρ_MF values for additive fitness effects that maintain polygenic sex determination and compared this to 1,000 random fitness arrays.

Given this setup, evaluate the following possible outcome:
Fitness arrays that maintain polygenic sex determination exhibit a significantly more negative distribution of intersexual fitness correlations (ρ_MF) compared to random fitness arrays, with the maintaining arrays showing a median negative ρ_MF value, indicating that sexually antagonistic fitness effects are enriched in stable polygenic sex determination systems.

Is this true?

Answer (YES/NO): YES